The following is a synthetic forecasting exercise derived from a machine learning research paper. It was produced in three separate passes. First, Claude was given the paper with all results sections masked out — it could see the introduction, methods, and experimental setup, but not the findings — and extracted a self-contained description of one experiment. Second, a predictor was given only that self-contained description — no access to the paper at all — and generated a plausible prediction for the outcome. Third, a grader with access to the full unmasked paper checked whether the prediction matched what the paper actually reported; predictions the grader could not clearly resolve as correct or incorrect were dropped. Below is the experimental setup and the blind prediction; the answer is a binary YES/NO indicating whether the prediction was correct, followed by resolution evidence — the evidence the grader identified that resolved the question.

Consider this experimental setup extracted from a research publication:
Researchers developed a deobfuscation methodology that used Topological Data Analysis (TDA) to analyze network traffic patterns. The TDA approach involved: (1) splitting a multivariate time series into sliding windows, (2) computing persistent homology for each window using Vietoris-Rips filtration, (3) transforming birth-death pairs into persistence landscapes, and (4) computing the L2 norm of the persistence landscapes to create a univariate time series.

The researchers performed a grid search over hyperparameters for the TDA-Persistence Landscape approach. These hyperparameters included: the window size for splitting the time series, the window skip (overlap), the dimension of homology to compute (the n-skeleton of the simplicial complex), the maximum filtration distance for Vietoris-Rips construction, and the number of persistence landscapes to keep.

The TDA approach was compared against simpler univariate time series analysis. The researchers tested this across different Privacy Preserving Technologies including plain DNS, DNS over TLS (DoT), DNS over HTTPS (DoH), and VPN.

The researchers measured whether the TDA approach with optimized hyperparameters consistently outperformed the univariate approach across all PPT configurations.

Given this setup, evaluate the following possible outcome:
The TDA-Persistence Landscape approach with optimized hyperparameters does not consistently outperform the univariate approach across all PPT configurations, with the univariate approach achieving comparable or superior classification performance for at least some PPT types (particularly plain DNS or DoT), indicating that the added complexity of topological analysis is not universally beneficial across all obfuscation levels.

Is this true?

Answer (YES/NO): YES